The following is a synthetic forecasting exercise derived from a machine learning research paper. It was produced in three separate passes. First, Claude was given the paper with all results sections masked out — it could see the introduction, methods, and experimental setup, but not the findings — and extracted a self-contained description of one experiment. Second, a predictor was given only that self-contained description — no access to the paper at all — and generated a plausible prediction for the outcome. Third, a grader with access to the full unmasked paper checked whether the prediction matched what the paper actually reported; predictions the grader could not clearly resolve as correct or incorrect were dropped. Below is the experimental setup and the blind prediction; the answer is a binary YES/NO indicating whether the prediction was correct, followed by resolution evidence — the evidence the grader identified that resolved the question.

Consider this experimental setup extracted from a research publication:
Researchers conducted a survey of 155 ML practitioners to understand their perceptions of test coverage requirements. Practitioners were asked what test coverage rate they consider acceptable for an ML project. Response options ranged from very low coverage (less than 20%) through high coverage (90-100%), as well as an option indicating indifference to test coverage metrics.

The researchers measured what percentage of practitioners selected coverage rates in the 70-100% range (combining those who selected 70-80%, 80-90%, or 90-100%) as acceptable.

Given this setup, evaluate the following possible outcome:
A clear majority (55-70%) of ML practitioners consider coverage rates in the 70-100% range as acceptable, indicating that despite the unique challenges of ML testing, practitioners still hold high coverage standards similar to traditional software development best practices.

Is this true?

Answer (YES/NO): YES